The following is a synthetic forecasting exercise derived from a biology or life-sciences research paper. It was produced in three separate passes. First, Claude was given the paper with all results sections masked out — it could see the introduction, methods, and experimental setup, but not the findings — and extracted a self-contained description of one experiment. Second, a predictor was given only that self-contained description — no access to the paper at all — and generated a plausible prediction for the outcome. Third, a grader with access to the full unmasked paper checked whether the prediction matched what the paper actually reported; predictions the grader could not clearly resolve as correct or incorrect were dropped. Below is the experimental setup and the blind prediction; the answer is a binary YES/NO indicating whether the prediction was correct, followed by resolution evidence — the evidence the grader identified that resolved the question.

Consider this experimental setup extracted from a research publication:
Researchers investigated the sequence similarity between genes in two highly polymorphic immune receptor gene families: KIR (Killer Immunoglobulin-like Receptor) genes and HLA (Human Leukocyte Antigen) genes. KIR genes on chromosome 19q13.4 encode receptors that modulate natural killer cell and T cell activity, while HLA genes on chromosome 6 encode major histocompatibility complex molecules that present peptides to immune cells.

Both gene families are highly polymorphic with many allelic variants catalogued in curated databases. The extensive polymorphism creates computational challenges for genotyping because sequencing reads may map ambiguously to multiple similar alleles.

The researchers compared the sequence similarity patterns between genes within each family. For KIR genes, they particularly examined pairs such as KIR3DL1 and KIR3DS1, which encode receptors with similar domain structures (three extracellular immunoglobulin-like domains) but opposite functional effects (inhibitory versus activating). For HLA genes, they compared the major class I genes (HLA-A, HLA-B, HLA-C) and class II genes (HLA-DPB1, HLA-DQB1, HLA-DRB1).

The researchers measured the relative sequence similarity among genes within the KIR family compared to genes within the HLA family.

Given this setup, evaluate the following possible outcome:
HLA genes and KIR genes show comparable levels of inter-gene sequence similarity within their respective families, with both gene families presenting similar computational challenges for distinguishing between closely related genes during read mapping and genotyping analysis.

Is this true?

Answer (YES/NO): NO